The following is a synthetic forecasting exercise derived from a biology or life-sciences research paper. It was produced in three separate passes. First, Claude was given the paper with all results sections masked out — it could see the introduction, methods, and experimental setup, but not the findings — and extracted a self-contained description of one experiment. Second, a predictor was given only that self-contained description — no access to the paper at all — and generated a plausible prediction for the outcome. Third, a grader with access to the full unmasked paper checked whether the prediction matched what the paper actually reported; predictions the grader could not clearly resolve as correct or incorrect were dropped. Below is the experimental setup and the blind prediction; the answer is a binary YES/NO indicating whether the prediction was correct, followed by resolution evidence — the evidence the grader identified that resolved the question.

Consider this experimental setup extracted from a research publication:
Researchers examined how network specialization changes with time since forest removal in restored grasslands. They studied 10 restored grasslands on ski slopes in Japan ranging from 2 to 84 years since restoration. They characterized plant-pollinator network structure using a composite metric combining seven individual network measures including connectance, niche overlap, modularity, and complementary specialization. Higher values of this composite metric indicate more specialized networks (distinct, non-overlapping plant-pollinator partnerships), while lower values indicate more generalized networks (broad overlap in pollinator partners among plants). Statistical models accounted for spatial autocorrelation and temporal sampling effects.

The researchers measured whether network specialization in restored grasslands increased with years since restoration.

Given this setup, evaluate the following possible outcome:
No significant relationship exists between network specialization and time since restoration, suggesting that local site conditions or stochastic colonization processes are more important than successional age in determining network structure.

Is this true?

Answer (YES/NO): NO